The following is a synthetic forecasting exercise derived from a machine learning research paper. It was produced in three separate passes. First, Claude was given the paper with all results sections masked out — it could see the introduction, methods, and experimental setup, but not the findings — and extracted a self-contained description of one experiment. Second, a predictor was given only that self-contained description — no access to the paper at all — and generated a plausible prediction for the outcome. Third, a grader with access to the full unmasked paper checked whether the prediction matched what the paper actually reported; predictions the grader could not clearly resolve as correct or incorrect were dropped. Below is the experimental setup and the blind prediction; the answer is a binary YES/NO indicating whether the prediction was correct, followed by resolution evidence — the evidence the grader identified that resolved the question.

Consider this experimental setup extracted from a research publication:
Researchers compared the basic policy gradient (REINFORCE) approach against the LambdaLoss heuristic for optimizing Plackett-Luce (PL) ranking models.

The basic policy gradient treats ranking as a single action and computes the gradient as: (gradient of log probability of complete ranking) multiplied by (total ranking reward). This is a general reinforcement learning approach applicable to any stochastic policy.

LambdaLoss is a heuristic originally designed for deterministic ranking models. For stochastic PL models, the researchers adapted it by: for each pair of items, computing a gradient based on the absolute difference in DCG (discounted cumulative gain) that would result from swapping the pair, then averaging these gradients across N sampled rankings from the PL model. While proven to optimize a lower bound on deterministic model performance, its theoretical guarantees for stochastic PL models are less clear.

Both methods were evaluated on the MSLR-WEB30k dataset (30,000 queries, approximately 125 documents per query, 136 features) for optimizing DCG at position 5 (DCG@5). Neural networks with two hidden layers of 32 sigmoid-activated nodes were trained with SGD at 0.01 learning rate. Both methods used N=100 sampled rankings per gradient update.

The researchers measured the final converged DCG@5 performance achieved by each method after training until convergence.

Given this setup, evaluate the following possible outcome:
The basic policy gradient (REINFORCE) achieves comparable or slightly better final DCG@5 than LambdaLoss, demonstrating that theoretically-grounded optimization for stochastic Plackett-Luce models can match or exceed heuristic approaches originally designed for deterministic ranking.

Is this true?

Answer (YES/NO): YES